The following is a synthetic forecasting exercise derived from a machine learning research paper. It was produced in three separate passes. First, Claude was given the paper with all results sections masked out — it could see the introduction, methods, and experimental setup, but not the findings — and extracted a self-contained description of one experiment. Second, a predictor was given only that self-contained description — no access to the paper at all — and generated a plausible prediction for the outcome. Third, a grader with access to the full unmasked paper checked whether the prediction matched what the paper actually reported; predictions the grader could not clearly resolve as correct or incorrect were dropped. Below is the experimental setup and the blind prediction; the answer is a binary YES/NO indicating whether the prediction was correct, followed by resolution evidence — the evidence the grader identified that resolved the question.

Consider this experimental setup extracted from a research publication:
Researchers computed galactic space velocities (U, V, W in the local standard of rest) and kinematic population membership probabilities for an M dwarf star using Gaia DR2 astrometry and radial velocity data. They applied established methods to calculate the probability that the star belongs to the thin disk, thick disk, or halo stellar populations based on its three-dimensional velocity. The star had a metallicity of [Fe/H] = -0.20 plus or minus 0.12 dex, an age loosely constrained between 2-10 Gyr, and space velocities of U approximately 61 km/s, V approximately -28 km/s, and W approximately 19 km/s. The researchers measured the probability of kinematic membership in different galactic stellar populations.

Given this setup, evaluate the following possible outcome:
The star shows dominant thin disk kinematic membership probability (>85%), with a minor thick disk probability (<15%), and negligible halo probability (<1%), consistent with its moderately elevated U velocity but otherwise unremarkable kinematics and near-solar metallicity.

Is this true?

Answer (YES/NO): YES